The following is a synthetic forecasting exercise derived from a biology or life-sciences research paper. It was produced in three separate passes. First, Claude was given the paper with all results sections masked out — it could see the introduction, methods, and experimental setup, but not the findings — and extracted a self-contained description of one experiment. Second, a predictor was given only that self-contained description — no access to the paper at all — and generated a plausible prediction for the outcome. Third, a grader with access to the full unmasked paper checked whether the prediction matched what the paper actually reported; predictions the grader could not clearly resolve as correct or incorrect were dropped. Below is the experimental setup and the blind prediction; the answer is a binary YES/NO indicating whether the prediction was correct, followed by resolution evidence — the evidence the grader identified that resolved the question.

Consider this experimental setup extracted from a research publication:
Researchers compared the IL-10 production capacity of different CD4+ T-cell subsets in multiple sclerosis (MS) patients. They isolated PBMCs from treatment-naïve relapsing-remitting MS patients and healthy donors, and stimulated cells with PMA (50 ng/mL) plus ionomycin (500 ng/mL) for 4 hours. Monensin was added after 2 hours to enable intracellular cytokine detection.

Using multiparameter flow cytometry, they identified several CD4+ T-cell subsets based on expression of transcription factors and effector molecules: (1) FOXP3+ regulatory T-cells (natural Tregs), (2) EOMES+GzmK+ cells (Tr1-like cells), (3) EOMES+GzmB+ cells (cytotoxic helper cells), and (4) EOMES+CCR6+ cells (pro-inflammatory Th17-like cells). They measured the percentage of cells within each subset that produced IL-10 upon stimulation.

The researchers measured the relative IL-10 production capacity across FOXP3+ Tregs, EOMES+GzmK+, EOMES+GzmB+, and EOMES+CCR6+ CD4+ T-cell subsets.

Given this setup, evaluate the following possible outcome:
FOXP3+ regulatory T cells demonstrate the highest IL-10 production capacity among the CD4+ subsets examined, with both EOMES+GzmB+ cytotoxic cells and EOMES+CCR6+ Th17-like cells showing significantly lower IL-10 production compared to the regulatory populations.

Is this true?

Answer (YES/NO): NO